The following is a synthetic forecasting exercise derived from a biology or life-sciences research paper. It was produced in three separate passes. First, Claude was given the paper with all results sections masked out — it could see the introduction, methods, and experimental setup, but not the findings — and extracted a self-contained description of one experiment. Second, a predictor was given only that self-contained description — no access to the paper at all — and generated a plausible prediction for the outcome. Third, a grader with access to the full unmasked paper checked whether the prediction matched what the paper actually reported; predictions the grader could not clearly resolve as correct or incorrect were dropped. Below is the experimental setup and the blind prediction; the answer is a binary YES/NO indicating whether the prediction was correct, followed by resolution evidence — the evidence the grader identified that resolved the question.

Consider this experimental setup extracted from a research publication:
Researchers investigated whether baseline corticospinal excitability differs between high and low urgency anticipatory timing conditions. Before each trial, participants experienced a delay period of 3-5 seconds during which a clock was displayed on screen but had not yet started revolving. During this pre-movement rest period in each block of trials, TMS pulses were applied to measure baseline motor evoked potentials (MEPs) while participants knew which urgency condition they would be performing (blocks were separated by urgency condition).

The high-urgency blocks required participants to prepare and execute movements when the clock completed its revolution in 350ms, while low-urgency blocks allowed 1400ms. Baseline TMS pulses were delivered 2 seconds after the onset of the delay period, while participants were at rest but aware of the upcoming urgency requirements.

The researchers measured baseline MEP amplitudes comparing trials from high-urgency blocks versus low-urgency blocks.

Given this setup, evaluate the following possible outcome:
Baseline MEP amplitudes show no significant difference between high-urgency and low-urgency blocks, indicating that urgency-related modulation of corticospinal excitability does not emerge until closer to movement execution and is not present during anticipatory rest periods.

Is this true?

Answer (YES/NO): YES